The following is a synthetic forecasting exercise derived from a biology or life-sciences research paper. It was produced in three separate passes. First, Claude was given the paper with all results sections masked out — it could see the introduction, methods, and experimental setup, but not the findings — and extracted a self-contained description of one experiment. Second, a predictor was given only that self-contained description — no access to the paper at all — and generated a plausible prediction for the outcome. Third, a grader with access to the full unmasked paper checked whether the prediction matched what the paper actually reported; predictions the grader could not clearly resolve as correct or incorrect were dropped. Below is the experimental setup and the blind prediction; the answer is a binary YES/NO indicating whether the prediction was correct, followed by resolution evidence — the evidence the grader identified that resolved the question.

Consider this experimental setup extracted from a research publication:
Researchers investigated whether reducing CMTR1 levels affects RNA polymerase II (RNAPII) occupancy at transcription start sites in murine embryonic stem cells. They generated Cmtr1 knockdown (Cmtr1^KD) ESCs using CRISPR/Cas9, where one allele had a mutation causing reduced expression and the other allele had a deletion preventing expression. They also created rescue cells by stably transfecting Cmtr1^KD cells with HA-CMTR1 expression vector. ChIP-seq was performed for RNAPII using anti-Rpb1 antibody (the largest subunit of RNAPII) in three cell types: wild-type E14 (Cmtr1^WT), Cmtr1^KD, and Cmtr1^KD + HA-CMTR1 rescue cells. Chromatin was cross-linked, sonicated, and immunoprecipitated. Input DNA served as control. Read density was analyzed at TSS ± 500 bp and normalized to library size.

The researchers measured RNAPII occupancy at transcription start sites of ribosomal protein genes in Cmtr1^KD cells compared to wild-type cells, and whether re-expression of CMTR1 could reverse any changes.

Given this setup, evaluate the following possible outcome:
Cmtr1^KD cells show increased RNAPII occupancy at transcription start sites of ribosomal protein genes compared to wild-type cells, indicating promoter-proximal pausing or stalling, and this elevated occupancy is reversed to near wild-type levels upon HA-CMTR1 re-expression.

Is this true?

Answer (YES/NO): NO